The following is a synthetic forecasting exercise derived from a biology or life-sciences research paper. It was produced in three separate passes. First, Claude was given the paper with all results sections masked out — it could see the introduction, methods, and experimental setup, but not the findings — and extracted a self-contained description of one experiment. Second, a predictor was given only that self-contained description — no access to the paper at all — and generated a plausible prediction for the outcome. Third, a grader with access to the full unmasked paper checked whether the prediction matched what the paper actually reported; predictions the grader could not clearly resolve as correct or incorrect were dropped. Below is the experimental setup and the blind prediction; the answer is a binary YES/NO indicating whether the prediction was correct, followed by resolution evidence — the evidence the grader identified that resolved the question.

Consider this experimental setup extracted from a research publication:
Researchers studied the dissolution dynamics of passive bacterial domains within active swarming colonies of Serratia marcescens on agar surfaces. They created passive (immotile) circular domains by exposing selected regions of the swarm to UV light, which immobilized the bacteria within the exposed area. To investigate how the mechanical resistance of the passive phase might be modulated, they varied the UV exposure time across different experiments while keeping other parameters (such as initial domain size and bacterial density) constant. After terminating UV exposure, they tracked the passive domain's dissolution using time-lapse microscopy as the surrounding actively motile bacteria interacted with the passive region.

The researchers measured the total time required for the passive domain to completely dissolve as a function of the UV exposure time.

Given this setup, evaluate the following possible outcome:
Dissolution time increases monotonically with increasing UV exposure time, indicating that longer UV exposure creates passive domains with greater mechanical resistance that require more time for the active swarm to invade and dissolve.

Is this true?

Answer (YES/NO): YES